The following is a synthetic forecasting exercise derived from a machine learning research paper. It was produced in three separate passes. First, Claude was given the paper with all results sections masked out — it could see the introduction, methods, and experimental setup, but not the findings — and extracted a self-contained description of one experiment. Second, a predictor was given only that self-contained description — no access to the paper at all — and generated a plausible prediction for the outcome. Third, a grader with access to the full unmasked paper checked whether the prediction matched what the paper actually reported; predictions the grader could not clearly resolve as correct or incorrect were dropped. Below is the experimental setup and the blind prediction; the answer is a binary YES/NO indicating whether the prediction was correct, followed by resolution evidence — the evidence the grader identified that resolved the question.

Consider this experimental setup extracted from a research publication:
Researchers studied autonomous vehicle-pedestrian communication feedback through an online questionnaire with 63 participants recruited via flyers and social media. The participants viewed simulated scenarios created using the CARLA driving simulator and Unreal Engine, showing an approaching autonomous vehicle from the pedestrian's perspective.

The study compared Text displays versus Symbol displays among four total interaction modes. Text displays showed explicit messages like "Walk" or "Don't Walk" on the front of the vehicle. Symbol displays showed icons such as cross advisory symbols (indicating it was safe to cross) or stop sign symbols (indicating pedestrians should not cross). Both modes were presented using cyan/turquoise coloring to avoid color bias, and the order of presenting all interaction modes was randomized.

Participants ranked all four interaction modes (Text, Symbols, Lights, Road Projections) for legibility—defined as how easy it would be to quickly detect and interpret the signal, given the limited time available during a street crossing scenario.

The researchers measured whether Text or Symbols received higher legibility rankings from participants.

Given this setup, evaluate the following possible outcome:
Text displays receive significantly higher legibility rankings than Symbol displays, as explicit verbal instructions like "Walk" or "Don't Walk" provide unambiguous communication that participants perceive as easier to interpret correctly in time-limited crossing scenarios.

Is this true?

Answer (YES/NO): NO